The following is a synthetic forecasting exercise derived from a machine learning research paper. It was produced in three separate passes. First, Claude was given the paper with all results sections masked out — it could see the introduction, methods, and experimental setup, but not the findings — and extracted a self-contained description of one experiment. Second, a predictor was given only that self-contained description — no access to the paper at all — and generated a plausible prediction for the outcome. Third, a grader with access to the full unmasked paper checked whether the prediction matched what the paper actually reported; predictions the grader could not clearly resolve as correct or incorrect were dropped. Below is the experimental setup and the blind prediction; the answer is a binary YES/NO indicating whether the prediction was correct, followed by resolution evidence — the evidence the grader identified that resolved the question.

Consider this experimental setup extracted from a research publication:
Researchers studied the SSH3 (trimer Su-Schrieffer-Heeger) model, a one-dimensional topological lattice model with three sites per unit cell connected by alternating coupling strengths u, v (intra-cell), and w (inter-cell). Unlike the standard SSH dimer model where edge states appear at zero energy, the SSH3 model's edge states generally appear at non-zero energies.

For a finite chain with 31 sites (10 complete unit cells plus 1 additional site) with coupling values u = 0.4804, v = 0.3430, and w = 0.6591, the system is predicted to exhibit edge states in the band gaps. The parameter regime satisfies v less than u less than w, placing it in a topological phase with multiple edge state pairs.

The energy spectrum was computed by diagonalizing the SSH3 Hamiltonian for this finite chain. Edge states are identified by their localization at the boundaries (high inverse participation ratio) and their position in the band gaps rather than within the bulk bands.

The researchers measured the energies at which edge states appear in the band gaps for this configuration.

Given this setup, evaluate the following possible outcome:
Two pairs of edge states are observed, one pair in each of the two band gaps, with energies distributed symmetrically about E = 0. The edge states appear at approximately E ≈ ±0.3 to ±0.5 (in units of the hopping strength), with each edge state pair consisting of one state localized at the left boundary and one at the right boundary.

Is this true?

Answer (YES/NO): NO